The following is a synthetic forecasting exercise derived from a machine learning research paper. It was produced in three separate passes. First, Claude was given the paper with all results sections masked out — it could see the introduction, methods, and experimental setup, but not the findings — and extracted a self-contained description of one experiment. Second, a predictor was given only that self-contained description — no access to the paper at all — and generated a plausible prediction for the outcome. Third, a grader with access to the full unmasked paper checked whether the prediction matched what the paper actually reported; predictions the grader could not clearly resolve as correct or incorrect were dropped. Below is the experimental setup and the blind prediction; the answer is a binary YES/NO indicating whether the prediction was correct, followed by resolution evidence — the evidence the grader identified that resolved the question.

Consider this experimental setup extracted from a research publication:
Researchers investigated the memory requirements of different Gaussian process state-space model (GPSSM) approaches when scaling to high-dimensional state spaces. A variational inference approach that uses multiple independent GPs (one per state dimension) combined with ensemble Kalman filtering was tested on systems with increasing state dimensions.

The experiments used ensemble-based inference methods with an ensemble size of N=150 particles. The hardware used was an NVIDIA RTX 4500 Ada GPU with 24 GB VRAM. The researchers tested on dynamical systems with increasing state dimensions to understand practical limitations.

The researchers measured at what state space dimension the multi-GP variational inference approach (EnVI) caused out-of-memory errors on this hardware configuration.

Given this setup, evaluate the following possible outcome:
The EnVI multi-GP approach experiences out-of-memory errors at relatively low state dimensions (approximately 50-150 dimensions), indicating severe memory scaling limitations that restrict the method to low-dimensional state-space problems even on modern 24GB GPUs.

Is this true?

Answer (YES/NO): NO